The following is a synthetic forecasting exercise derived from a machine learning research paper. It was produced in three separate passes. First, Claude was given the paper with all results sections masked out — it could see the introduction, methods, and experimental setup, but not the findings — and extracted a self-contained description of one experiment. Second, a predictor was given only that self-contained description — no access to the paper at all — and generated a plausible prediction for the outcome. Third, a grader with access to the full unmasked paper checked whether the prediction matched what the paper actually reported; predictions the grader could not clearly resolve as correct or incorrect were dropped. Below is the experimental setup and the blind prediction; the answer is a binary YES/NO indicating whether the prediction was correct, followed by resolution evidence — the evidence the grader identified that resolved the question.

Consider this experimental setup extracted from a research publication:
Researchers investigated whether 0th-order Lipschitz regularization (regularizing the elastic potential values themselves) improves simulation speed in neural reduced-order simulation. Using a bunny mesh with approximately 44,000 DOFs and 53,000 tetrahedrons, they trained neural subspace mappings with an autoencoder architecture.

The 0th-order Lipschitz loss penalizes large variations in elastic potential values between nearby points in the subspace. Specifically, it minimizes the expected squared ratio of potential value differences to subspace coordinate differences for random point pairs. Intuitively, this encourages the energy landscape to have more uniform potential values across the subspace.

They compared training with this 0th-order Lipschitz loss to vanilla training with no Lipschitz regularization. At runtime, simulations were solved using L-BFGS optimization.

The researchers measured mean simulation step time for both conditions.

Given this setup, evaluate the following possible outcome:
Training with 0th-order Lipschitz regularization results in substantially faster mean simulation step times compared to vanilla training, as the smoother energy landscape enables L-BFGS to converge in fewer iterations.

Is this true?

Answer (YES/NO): NO